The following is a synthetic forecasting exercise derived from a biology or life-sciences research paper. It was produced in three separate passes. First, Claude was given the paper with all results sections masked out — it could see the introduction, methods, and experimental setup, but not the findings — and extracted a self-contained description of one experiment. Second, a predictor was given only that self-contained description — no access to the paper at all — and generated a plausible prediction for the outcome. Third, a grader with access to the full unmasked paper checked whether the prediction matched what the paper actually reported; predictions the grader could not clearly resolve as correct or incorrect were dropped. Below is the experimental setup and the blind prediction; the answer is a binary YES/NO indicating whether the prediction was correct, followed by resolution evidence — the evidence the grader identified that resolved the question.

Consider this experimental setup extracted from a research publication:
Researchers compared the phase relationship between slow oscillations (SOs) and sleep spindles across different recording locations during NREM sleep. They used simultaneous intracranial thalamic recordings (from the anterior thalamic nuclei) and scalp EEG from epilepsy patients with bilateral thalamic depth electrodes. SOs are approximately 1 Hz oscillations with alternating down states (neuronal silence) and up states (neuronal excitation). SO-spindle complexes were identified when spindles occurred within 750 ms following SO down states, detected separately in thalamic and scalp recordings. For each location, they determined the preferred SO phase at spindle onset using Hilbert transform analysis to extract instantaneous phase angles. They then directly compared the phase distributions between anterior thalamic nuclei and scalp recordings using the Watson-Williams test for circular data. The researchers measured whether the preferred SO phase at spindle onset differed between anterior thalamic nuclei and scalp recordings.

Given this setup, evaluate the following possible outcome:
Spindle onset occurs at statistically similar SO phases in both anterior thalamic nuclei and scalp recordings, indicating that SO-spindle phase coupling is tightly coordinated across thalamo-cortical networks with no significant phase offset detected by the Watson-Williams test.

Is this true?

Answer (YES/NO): NO